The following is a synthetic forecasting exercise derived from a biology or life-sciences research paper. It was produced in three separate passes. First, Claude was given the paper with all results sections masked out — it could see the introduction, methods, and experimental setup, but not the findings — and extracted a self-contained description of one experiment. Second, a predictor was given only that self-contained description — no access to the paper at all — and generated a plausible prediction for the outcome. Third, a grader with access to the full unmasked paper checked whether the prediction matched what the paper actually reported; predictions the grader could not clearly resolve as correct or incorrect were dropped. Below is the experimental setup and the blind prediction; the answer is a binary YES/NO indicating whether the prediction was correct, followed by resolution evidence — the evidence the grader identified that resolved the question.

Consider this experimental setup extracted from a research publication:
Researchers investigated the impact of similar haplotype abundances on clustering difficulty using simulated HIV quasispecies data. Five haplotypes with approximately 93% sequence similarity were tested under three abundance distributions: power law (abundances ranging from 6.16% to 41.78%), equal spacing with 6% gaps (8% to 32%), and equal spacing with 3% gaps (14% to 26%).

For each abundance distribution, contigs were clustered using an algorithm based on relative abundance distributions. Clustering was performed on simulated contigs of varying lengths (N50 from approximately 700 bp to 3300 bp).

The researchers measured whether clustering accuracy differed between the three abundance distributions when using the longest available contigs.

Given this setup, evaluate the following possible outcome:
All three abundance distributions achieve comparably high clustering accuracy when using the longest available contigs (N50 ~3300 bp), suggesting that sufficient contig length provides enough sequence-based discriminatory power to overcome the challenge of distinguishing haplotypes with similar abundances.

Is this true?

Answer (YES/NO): NO